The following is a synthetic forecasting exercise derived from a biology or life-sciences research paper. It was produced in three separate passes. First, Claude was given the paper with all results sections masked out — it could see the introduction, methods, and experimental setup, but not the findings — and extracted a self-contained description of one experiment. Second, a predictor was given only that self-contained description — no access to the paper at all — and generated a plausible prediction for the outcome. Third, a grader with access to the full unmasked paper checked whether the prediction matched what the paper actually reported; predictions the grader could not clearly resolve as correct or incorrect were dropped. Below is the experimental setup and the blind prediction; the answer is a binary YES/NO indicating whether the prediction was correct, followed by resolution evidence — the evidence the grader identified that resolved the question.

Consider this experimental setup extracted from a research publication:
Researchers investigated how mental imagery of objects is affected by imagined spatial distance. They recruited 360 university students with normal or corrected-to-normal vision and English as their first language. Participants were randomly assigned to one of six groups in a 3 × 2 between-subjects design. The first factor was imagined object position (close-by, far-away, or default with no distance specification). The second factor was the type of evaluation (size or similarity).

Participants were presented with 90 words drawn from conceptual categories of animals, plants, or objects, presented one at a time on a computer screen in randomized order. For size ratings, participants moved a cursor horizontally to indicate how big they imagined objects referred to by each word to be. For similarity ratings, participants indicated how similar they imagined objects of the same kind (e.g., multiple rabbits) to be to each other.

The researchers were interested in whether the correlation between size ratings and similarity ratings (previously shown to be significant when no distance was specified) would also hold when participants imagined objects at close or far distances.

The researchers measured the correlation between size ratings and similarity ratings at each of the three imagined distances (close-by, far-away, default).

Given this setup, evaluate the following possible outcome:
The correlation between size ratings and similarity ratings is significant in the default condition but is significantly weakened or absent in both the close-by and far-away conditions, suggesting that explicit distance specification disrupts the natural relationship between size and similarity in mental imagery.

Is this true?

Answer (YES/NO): NO